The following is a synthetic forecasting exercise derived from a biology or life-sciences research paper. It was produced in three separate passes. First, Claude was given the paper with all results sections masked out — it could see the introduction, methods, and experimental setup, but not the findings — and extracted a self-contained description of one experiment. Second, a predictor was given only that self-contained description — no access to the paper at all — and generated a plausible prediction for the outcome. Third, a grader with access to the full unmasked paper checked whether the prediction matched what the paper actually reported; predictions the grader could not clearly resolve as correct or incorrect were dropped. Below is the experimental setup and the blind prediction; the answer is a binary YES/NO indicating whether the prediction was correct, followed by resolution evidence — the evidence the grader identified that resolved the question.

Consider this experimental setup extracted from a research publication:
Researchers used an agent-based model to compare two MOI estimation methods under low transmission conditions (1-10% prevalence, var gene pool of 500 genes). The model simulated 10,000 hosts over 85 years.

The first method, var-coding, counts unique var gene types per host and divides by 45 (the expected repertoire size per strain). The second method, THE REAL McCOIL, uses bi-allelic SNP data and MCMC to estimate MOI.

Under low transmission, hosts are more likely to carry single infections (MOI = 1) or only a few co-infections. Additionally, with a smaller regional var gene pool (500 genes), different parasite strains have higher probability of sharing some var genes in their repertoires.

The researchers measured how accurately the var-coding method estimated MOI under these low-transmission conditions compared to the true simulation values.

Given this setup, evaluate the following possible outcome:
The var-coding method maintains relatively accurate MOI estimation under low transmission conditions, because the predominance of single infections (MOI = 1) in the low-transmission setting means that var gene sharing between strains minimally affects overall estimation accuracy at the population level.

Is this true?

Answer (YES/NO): YES